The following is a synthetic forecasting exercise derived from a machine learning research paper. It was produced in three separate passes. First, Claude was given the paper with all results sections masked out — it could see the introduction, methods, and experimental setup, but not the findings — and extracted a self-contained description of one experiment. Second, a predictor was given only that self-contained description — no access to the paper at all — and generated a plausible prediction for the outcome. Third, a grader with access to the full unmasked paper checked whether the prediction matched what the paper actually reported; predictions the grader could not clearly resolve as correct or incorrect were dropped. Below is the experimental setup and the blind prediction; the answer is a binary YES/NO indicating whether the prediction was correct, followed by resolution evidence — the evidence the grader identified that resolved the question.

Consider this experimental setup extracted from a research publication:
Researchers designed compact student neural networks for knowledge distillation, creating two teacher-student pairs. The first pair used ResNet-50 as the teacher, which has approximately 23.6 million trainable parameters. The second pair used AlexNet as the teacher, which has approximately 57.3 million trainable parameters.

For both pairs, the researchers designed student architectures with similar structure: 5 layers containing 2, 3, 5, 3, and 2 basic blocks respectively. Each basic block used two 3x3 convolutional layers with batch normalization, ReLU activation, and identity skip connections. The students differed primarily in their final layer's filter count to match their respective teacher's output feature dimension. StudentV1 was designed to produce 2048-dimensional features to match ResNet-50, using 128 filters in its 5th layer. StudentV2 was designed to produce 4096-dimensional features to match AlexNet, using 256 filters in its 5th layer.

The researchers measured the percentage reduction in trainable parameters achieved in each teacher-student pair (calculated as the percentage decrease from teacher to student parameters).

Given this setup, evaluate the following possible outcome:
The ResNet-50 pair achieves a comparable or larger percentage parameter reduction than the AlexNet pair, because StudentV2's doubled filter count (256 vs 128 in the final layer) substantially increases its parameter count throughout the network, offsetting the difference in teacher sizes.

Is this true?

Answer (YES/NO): NO